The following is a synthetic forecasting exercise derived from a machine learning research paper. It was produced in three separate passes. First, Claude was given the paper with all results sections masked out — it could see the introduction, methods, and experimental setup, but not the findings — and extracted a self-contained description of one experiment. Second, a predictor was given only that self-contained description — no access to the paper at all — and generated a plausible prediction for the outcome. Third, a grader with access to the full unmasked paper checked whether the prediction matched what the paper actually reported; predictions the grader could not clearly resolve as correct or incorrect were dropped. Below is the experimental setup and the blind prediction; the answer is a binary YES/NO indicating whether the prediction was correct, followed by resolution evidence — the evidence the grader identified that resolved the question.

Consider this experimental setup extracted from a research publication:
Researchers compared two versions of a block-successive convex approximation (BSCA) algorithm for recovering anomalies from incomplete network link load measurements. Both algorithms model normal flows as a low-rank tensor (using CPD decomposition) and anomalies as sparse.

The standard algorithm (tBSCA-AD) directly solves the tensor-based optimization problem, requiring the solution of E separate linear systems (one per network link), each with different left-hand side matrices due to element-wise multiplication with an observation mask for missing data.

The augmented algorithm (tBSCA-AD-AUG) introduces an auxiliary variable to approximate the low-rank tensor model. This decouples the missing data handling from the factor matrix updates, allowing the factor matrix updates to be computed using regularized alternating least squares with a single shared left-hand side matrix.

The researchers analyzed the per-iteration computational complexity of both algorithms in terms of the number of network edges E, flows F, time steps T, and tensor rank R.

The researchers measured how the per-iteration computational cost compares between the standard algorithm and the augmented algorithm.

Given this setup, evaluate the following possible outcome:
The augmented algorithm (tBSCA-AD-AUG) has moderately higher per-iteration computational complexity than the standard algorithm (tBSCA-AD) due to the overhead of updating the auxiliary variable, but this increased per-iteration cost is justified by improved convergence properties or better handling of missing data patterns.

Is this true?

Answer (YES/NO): NO